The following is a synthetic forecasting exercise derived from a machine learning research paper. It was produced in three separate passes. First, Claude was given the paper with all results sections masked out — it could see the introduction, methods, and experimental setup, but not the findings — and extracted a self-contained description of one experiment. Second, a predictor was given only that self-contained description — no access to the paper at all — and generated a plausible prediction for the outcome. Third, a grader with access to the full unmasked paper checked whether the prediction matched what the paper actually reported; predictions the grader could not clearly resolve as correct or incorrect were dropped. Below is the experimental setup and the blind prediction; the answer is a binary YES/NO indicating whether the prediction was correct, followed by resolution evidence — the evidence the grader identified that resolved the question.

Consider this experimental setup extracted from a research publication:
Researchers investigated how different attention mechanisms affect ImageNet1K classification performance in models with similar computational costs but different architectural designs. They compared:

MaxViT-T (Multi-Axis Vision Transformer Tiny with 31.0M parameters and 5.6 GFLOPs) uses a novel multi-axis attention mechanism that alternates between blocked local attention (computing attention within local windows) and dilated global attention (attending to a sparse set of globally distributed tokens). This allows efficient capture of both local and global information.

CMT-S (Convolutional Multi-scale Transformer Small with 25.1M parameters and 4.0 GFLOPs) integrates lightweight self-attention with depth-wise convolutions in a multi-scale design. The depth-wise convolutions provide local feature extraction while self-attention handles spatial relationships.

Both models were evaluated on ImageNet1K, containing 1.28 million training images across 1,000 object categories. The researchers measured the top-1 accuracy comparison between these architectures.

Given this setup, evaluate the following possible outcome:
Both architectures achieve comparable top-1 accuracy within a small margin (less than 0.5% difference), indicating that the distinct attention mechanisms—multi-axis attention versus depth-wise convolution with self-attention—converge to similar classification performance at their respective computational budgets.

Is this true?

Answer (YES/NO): YES